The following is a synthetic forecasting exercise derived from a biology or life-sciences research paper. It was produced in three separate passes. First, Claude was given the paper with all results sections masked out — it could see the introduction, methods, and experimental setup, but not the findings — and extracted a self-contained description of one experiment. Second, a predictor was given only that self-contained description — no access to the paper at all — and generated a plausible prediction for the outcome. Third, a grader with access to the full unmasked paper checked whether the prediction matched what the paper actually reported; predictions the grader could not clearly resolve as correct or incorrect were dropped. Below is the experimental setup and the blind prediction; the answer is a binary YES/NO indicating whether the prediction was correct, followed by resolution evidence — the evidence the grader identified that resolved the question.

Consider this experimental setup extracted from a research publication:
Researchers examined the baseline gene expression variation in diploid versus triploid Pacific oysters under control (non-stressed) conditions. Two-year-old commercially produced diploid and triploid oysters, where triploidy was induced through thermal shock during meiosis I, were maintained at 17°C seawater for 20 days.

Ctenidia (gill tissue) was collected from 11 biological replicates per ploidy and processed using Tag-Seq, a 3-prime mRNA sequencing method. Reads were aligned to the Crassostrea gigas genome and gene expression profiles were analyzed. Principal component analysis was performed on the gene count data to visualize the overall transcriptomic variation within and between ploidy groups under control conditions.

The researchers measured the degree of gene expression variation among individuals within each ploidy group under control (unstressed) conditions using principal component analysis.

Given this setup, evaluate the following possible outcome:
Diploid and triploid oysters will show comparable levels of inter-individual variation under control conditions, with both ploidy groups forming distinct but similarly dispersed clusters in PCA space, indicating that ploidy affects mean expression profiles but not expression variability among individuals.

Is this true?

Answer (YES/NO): NO